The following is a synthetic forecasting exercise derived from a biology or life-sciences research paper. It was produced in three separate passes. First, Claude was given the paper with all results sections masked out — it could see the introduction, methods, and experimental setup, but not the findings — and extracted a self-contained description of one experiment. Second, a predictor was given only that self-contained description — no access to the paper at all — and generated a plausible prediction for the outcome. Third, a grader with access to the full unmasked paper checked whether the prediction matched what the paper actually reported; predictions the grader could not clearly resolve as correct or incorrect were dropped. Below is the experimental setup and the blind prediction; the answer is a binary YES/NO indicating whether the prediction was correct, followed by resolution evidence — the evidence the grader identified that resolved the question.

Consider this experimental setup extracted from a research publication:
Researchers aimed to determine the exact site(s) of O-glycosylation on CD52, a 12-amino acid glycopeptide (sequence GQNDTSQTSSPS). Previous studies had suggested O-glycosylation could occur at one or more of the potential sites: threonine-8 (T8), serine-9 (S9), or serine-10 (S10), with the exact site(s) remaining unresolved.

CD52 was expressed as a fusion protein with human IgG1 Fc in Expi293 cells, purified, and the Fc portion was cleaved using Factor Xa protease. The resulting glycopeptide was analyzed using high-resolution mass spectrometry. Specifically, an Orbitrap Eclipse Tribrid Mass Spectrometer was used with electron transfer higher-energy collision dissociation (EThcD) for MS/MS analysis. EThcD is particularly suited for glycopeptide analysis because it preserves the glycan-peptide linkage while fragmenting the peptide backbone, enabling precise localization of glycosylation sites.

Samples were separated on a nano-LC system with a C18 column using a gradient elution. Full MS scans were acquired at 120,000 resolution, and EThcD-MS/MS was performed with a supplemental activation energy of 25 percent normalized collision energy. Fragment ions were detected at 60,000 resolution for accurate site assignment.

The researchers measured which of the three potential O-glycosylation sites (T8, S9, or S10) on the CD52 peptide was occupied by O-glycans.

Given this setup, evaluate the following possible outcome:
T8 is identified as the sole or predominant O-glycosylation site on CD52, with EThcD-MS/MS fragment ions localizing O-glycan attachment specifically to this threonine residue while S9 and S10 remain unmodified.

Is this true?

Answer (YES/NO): YES